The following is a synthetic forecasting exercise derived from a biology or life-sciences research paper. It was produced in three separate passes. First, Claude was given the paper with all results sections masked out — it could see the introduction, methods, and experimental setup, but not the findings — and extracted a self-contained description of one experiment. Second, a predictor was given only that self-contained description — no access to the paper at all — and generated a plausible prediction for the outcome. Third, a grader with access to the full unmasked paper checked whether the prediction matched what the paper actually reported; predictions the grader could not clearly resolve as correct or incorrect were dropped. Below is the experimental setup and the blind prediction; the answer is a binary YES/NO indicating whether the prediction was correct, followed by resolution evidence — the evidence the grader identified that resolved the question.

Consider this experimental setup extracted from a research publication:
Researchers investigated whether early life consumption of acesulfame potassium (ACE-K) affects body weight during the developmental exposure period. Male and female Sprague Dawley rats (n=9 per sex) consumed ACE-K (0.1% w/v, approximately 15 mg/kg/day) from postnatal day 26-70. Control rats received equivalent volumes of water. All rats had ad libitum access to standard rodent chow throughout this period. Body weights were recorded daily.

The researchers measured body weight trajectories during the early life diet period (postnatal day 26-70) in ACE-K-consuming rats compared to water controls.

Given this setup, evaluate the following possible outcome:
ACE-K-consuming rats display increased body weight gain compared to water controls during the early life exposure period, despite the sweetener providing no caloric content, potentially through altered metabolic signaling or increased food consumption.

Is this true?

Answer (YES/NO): NO